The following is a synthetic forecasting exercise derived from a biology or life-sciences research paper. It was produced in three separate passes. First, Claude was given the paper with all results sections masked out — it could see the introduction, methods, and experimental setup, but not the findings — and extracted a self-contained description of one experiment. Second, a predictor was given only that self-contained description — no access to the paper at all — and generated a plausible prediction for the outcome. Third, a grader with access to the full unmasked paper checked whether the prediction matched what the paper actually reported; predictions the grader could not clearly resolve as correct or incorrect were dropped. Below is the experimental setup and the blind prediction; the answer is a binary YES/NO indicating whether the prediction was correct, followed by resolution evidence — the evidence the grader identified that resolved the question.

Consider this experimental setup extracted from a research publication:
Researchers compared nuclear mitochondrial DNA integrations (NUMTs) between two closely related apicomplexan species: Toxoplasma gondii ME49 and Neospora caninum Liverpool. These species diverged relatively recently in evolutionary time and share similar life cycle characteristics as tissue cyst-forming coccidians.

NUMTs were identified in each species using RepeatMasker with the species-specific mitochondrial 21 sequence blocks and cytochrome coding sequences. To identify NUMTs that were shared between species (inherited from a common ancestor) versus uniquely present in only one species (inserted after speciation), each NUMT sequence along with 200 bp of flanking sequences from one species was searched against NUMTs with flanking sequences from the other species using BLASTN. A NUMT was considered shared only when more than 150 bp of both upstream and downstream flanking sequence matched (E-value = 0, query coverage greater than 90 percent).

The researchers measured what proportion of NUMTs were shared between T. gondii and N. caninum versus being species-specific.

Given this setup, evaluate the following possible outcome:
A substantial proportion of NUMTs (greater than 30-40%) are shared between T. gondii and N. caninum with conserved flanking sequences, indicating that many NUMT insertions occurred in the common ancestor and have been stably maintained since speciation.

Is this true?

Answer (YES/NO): NO